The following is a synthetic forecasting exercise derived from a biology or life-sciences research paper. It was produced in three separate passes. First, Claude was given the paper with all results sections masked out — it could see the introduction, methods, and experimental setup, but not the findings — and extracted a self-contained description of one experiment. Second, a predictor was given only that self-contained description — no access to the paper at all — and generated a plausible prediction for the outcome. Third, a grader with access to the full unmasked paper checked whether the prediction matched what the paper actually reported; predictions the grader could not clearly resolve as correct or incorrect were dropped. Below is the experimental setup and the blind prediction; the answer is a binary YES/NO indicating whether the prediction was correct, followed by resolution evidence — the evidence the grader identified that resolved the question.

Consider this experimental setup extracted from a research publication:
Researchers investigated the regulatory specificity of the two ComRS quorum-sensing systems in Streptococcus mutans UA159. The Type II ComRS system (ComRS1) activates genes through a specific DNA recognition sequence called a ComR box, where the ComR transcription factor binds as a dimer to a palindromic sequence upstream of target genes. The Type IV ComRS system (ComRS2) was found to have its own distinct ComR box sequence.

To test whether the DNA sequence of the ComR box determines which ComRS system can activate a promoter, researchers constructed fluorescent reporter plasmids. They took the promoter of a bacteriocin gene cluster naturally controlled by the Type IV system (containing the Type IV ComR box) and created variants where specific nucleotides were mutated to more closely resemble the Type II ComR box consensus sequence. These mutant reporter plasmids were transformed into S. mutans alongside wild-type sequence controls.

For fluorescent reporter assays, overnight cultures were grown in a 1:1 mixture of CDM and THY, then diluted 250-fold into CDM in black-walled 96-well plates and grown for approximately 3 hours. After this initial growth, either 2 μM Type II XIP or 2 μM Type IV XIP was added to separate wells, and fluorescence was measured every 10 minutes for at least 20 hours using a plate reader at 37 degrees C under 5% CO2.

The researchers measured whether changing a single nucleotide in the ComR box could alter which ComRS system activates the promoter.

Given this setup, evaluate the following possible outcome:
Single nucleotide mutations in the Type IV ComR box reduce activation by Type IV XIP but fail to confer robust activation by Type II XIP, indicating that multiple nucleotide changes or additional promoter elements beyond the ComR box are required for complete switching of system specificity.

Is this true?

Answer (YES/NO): NO